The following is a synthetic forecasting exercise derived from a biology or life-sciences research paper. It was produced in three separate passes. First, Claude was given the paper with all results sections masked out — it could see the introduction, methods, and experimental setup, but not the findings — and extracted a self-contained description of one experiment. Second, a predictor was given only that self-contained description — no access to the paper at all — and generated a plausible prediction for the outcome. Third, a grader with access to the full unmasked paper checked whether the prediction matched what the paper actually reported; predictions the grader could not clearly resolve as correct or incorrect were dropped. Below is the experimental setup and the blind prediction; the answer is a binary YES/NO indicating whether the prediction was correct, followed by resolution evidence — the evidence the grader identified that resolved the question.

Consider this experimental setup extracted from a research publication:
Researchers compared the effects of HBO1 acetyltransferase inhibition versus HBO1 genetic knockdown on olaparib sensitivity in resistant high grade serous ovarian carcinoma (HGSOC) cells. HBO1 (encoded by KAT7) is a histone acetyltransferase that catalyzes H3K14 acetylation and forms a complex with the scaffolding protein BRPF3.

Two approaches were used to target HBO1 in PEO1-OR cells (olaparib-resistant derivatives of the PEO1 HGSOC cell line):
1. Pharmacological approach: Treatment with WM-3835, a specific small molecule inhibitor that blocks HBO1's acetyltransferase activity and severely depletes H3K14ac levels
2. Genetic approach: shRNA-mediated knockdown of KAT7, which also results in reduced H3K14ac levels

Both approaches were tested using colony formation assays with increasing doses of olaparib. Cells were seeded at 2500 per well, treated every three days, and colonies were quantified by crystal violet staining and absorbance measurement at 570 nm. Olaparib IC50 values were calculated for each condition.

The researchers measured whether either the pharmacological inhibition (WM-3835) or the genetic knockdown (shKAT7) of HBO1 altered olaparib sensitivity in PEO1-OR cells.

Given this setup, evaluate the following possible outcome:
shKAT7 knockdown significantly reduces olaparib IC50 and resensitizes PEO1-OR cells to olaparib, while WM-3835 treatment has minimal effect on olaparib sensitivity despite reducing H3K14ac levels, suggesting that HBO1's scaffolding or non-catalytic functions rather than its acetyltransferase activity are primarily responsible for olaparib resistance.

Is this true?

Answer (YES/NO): NO